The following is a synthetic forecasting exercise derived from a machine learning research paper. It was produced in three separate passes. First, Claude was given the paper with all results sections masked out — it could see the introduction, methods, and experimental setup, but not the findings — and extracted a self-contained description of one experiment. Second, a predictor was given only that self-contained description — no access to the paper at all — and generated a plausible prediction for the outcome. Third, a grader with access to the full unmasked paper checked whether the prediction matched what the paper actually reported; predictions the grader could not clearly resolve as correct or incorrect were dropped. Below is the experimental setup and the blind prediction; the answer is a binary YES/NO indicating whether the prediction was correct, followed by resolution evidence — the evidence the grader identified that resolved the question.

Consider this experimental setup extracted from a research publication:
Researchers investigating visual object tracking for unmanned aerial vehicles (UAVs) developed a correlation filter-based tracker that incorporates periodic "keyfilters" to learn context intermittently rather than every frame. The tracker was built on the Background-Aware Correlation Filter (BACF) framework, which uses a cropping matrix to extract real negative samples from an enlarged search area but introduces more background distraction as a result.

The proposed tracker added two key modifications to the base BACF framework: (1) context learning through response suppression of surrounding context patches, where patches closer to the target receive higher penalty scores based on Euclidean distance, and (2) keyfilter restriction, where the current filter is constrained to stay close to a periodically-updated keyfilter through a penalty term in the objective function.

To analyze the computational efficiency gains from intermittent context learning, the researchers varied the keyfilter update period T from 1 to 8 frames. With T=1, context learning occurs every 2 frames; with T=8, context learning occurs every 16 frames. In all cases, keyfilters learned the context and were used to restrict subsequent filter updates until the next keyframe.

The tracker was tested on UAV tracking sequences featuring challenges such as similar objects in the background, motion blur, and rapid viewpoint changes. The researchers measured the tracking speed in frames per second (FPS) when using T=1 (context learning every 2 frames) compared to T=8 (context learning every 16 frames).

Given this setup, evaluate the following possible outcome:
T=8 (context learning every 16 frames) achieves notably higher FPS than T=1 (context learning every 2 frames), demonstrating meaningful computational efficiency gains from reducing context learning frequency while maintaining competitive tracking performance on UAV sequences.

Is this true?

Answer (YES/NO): YES